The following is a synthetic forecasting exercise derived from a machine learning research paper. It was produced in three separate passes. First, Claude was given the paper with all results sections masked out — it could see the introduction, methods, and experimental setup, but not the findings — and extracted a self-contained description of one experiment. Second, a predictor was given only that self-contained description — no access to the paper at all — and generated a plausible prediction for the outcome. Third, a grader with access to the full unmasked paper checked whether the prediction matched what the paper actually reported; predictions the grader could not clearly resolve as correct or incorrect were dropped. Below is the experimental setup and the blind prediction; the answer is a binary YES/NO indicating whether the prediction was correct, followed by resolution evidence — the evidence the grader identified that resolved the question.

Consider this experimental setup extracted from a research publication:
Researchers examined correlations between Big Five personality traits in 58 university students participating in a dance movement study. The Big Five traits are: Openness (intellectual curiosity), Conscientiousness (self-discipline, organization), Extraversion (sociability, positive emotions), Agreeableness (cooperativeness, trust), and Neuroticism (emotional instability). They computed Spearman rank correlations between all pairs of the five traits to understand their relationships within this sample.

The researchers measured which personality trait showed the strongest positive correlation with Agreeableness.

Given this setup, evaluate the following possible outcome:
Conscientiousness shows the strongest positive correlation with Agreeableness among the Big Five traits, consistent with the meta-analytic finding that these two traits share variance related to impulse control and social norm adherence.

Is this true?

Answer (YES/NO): NO